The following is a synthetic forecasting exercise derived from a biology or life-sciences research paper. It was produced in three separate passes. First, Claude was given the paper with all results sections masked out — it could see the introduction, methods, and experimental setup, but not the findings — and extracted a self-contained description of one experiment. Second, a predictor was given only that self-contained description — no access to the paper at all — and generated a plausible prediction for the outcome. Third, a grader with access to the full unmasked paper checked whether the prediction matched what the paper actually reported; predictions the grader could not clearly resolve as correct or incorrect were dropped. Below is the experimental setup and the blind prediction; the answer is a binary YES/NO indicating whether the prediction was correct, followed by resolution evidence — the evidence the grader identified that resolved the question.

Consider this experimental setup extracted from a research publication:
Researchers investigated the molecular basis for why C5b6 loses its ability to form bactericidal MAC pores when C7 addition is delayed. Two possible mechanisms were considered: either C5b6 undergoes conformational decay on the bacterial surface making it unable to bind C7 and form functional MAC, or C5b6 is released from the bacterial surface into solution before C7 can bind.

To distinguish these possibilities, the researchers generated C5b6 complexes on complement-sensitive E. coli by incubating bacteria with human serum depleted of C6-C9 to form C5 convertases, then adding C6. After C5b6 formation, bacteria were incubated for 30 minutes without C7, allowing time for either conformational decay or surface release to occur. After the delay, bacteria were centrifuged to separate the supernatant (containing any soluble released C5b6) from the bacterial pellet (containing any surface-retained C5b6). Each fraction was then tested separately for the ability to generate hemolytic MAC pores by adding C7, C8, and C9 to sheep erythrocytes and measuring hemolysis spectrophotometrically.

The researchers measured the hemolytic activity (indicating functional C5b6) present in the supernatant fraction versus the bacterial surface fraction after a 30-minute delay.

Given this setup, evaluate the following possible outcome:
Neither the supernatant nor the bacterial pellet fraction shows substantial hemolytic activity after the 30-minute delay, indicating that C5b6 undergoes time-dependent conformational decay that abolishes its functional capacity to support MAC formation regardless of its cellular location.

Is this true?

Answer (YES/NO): NO